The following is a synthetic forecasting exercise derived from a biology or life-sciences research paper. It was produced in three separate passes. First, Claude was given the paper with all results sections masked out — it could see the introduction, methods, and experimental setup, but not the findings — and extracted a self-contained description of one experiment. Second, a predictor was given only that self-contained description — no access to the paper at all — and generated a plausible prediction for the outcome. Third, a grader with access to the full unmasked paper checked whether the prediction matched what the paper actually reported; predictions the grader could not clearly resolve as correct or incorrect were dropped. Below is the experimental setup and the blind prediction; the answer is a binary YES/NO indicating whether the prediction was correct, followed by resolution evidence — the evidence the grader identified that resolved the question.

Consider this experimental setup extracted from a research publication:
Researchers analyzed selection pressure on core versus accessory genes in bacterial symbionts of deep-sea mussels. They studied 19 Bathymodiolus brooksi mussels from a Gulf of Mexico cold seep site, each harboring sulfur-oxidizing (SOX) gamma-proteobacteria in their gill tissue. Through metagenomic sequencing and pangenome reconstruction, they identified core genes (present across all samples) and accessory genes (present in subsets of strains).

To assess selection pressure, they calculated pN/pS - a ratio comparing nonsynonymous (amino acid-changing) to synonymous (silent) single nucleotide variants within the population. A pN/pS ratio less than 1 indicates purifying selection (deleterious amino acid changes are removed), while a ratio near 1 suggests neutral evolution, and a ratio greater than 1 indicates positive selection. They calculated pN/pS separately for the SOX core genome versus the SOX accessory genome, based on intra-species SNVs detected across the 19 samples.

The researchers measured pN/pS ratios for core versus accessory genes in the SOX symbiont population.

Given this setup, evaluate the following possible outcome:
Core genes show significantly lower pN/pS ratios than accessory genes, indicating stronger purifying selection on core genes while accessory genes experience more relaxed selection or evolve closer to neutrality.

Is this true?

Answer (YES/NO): NO